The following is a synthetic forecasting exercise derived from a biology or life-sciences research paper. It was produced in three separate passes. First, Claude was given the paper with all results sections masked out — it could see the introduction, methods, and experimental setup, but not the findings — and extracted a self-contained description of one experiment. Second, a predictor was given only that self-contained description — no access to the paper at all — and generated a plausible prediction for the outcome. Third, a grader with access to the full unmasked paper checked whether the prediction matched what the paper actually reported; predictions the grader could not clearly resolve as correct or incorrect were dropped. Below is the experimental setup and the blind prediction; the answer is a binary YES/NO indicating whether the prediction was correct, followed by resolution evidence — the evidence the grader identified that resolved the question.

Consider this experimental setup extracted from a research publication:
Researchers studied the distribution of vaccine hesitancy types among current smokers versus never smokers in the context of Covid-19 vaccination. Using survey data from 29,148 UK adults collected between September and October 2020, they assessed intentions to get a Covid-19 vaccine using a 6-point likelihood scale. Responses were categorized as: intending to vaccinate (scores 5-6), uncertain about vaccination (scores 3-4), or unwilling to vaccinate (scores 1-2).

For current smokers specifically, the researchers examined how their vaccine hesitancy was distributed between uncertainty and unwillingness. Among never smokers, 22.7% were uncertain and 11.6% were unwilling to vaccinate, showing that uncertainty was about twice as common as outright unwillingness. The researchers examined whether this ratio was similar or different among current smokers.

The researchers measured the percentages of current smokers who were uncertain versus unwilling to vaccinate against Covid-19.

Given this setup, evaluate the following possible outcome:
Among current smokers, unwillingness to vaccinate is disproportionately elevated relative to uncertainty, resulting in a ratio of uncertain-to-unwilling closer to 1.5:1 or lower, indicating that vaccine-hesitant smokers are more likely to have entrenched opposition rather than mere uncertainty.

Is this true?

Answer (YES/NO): YES